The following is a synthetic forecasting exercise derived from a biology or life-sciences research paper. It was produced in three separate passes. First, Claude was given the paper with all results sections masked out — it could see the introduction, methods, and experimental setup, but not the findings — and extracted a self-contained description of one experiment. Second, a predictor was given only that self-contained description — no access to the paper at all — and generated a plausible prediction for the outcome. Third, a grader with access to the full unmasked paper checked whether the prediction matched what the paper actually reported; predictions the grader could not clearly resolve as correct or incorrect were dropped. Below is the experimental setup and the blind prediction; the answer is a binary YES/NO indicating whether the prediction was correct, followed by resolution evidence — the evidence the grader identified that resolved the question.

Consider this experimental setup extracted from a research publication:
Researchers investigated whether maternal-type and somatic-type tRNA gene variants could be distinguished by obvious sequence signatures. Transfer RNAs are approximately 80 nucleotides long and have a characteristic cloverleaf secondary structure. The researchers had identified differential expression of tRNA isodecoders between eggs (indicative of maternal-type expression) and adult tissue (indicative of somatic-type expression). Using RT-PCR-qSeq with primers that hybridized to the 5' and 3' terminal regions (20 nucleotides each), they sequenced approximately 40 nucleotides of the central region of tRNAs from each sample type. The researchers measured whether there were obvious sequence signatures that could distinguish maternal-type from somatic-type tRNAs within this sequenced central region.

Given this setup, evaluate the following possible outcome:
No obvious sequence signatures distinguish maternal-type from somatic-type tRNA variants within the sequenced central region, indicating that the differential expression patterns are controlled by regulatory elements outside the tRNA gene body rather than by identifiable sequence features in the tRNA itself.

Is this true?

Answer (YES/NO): NO